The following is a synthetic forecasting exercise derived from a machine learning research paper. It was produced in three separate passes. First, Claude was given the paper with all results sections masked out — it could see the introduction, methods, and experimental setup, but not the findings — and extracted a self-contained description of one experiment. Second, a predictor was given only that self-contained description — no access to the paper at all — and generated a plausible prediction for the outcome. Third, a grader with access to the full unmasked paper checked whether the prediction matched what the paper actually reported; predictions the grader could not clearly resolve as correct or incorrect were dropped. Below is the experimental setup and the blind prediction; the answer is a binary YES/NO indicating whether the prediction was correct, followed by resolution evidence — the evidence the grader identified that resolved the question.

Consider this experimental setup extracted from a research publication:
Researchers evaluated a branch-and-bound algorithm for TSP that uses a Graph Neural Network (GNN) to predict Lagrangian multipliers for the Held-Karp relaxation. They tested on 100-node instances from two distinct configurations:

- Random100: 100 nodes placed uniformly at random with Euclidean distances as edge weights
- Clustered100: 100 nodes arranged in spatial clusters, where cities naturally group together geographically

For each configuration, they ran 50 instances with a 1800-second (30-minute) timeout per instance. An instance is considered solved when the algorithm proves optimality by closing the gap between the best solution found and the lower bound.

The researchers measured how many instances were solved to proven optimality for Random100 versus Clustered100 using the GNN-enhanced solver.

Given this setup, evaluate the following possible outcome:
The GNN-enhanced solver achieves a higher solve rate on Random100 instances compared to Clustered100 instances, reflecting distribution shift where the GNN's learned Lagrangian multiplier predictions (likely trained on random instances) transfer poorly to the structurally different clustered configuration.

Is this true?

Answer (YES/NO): NO